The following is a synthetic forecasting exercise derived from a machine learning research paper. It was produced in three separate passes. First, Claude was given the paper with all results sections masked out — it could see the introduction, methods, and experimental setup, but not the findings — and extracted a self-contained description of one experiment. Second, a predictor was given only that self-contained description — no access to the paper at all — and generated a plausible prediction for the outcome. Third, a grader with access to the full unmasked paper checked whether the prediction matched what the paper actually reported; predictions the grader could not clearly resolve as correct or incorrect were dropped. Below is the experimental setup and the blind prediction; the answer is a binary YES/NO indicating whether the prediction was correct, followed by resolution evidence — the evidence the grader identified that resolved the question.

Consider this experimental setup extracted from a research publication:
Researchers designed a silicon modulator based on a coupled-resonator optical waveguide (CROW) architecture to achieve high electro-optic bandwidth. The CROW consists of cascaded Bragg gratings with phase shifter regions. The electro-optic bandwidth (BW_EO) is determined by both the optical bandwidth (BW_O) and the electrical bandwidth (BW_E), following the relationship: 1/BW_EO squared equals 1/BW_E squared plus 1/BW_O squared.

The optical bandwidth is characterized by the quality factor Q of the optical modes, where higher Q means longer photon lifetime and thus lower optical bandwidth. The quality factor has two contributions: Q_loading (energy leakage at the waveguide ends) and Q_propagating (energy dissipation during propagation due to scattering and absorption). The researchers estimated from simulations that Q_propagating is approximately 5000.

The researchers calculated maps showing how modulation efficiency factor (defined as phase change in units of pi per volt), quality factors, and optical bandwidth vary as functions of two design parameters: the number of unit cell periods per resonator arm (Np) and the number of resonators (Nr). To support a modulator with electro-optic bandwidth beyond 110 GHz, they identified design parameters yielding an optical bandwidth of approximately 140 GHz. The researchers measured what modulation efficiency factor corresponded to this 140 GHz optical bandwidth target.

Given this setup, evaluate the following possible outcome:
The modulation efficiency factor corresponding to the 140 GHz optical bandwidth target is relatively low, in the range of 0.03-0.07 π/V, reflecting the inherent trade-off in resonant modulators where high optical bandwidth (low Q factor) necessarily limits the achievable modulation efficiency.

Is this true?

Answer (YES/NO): NO